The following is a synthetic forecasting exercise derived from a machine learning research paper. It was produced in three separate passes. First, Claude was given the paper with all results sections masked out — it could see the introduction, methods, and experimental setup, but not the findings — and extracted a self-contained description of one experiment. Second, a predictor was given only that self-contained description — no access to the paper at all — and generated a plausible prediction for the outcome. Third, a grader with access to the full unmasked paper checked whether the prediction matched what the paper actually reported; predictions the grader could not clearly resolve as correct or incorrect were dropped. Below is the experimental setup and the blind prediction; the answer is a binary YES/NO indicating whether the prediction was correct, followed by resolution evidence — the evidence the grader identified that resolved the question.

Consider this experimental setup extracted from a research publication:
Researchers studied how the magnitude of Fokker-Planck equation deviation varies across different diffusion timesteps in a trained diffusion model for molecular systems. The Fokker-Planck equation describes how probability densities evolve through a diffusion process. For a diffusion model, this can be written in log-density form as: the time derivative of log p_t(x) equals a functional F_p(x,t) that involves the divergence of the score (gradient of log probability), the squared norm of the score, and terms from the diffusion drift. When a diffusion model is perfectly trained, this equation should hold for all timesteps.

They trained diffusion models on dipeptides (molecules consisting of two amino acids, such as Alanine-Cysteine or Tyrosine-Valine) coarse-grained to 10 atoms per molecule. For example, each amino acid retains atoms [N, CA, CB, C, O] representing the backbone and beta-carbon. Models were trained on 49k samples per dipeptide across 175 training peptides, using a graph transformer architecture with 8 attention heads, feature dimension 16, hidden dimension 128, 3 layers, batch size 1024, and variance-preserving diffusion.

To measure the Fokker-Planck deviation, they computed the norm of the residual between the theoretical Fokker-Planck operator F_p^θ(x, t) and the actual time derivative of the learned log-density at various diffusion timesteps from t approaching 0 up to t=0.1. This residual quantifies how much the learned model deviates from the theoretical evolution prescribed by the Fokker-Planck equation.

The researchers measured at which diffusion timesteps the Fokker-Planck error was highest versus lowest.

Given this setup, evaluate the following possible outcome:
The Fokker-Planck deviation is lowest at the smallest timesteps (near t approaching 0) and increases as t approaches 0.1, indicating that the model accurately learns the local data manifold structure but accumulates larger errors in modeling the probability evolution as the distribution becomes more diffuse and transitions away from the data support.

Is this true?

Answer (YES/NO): NO